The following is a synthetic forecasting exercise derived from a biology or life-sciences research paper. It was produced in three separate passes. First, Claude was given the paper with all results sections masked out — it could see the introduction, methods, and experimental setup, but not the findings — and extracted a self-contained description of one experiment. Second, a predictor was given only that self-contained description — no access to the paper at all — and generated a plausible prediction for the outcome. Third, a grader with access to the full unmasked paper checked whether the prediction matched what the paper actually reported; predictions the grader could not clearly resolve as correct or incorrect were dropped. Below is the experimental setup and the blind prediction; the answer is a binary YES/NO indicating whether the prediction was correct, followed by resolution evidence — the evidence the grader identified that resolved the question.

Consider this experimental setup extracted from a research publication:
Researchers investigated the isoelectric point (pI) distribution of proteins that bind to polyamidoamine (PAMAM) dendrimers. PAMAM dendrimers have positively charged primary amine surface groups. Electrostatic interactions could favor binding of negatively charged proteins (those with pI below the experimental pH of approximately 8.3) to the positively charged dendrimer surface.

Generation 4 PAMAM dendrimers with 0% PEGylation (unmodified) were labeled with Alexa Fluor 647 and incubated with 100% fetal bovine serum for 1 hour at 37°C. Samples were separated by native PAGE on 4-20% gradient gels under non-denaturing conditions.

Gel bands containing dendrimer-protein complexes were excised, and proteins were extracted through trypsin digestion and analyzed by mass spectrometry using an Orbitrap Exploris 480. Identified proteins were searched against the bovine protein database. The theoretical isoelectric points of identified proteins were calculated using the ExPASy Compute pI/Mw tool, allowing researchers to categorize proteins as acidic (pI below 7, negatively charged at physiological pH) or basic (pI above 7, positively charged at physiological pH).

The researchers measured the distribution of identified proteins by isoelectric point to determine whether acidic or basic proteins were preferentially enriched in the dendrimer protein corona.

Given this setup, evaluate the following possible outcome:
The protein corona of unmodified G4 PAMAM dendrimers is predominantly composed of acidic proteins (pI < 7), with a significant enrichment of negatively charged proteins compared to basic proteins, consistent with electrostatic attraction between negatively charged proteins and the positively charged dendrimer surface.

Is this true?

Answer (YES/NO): NO